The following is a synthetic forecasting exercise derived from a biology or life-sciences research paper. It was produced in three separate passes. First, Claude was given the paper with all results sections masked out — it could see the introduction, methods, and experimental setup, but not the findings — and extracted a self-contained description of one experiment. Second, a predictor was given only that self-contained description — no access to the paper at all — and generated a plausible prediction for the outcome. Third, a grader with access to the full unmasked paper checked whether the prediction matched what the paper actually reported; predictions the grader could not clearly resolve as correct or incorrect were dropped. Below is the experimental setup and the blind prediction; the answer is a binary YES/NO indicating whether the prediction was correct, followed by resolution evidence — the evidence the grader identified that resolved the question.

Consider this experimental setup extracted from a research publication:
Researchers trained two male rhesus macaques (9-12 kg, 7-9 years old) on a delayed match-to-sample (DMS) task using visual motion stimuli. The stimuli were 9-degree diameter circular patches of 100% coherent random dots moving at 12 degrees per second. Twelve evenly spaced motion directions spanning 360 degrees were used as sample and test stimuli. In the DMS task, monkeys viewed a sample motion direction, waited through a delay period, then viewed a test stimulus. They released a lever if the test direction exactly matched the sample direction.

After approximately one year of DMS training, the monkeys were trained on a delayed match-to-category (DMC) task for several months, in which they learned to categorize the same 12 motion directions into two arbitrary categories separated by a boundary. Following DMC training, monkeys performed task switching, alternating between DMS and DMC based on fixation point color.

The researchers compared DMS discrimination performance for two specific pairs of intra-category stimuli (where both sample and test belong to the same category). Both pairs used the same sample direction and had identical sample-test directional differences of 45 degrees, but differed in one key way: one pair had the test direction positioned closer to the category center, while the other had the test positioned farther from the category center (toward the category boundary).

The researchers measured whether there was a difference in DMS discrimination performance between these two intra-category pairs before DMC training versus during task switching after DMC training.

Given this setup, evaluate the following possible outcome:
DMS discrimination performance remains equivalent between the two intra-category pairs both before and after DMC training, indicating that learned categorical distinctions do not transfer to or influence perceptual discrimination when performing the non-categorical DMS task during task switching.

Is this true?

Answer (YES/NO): NO